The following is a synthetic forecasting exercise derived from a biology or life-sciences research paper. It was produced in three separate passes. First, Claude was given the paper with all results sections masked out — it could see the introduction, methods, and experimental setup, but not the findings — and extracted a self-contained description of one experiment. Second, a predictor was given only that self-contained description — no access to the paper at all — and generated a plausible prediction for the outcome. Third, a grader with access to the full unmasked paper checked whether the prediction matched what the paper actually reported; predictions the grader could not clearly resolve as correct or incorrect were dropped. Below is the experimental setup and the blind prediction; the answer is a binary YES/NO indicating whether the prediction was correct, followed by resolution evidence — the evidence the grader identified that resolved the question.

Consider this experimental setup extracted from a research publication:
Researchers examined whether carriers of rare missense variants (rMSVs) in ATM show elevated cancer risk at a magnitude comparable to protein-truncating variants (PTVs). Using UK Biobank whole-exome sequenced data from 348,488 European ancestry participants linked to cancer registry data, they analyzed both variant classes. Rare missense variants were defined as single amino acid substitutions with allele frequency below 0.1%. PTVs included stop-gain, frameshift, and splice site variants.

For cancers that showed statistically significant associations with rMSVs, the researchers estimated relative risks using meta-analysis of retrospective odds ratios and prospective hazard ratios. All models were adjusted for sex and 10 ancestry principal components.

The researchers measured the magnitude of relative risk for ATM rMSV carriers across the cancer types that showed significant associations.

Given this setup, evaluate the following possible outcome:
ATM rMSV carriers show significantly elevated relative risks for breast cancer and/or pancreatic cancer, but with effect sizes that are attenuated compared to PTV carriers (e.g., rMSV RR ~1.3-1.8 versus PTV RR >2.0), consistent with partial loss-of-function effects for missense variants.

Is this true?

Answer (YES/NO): YES